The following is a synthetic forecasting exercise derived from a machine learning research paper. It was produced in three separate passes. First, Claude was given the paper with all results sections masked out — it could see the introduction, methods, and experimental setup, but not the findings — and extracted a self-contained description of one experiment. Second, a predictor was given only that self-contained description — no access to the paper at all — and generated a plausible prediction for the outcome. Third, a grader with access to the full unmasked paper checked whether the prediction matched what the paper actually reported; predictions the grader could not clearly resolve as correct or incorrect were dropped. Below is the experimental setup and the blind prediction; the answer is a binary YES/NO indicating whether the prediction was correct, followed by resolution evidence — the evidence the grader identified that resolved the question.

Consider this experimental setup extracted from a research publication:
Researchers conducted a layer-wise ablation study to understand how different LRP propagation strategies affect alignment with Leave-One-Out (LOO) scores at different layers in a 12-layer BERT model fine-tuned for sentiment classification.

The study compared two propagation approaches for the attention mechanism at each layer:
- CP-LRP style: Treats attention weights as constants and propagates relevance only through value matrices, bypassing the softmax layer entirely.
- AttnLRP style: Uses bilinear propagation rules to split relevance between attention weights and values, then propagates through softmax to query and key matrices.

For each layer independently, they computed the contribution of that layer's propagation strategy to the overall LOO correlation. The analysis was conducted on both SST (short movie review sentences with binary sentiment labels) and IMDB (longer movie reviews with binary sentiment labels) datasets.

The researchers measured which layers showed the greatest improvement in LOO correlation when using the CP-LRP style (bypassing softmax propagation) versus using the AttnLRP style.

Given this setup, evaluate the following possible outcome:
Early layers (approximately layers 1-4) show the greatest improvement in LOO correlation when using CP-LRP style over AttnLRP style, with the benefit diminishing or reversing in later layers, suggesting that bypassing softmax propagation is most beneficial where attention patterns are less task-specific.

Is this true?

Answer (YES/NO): NO